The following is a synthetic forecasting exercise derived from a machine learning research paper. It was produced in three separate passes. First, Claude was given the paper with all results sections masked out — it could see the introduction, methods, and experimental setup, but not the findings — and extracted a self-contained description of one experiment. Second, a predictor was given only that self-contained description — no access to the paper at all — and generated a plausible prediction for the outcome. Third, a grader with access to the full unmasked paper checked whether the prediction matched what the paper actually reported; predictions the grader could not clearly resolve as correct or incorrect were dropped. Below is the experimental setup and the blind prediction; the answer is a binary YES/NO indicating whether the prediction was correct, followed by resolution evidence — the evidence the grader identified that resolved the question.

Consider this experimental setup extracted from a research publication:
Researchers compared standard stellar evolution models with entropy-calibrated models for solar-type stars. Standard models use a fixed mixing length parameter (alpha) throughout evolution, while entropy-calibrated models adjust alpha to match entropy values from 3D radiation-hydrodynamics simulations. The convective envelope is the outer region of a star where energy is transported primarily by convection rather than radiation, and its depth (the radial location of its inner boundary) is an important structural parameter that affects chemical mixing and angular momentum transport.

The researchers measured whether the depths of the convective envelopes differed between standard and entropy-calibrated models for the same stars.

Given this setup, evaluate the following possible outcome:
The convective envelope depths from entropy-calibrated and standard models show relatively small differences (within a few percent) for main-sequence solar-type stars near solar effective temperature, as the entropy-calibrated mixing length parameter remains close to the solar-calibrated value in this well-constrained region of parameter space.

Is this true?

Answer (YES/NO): NO